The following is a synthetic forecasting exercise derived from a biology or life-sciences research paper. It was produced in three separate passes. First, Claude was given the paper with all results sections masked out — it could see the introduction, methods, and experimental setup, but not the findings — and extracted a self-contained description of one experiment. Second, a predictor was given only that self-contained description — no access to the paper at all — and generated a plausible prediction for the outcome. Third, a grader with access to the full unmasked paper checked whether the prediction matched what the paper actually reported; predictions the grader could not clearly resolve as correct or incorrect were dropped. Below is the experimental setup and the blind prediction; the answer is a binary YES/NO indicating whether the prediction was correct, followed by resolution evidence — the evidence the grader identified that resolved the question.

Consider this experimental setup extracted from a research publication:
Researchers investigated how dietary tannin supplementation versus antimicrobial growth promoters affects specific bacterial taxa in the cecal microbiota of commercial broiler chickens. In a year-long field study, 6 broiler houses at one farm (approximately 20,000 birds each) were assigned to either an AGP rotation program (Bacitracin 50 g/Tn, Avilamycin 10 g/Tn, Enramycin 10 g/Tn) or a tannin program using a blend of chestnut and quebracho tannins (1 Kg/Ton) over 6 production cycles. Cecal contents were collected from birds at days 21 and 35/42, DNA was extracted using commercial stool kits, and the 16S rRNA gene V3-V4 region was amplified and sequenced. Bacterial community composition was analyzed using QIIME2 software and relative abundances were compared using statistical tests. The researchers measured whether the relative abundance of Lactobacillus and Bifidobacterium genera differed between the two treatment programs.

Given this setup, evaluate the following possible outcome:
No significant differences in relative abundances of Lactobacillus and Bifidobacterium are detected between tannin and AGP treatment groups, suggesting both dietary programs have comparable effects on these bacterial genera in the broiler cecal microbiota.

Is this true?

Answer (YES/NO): NO